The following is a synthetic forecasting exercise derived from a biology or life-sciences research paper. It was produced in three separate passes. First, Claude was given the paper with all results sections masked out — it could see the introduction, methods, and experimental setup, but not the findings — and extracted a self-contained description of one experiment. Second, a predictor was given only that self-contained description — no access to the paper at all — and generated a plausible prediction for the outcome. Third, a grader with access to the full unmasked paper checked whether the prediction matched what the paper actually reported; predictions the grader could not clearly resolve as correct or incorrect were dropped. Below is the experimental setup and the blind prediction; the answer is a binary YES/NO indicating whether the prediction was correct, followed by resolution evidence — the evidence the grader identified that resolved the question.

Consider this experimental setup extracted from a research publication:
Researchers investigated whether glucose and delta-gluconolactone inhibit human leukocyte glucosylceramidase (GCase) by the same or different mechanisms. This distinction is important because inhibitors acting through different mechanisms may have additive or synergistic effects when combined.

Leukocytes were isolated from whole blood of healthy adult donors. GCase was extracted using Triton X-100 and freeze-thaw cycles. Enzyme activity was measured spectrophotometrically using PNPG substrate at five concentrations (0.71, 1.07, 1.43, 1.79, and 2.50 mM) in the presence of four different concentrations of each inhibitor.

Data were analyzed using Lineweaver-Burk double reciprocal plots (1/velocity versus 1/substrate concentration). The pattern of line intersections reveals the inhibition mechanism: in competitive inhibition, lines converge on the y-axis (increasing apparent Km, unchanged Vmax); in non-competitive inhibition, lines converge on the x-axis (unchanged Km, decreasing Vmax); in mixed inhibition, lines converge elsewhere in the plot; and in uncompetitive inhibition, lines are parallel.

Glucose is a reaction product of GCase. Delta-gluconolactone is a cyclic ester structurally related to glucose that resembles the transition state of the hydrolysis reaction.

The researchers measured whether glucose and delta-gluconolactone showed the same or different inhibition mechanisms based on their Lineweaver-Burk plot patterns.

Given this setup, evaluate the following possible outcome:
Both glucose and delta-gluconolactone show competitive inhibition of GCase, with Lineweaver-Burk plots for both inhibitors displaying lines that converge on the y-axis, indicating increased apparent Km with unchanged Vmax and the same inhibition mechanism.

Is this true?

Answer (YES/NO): NO